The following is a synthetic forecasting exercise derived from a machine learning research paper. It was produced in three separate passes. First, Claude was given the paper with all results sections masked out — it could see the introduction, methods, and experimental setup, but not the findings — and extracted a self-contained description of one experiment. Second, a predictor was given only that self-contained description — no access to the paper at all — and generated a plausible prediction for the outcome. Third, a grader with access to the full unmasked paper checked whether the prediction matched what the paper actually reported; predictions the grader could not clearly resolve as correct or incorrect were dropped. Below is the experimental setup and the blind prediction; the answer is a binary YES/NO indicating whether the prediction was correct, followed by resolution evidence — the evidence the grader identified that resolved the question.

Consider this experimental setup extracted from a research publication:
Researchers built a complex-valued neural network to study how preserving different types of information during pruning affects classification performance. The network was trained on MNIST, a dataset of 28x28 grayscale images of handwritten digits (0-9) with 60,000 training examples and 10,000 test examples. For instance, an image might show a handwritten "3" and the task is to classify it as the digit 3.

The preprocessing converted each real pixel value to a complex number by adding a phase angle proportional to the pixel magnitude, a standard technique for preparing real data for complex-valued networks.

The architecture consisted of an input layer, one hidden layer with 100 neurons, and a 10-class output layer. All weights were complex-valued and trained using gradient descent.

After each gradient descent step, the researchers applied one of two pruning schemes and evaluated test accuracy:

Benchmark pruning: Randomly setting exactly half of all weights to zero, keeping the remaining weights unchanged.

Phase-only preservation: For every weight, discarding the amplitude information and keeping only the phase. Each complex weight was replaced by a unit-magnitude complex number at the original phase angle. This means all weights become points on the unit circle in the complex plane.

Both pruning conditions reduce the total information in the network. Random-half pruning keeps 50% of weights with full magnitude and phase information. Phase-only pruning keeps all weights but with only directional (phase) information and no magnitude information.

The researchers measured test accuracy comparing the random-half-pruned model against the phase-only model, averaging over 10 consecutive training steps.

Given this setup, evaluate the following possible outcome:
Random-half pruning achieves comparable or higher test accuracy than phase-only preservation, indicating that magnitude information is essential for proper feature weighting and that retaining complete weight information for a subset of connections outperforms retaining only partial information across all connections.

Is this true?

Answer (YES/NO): NO